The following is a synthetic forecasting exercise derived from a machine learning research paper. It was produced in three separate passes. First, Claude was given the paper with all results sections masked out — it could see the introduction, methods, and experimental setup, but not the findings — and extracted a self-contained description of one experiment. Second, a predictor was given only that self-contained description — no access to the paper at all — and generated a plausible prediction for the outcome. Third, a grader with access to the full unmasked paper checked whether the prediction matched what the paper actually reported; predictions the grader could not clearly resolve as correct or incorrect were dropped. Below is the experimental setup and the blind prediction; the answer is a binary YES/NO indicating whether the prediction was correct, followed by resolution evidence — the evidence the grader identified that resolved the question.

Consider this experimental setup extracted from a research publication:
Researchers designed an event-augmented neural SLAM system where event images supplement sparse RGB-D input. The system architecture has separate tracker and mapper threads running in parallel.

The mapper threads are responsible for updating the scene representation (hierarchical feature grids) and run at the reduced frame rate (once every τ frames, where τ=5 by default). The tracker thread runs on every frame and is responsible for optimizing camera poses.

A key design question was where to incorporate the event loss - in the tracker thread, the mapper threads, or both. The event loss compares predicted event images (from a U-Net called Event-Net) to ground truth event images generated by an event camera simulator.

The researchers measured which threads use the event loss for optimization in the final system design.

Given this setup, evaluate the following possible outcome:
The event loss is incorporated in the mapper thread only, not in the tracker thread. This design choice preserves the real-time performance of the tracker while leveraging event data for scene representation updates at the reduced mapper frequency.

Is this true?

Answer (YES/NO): NO